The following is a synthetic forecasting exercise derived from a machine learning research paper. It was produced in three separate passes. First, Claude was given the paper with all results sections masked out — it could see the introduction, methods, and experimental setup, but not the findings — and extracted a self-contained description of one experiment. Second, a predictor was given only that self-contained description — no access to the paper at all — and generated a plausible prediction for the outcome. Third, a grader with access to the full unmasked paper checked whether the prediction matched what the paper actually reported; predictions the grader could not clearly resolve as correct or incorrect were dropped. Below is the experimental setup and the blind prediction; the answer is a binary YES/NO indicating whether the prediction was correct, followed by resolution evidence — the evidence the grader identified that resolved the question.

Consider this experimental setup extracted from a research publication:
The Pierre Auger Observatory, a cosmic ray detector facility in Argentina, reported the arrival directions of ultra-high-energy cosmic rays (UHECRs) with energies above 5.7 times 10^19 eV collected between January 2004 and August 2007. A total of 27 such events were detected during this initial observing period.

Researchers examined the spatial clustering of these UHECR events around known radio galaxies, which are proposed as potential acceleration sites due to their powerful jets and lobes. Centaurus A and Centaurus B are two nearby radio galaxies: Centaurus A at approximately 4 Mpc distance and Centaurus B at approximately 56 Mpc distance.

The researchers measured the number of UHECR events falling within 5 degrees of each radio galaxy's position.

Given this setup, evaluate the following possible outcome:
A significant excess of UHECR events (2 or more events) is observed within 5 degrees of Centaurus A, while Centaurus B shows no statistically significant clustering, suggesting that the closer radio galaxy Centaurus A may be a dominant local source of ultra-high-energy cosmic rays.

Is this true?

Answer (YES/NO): YES